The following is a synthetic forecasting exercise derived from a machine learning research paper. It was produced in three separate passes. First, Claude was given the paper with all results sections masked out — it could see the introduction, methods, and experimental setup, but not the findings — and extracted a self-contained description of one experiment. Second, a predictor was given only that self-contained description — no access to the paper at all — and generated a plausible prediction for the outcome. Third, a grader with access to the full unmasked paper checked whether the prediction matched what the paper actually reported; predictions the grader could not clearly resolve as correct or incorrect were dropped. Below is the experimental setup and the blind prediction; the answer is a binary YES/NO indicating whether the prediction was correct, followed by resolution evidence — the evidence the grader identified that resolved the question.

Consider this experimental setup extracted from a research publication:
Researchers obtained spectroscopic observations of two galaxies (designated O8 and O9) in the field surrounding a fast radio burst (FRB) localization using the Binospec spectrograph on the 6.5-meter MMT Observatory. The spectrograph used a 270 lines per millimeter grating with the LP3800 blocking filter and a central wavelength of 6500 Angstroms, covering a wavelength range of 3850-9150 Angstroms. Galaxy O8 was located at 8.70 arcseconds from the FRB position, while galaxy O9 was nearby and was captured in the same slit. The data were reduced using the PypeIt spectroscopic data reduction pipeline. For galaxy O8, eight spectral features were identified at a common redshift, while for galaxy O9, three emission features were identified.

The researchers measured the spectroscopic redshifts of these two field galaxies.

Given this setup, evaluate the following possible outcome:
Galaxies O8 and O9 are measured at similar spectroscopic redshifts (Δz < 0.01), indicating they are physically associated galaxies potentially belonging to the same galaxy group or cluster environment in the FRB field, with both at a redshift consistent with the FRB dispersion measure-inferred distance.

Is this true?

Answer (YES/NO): NO